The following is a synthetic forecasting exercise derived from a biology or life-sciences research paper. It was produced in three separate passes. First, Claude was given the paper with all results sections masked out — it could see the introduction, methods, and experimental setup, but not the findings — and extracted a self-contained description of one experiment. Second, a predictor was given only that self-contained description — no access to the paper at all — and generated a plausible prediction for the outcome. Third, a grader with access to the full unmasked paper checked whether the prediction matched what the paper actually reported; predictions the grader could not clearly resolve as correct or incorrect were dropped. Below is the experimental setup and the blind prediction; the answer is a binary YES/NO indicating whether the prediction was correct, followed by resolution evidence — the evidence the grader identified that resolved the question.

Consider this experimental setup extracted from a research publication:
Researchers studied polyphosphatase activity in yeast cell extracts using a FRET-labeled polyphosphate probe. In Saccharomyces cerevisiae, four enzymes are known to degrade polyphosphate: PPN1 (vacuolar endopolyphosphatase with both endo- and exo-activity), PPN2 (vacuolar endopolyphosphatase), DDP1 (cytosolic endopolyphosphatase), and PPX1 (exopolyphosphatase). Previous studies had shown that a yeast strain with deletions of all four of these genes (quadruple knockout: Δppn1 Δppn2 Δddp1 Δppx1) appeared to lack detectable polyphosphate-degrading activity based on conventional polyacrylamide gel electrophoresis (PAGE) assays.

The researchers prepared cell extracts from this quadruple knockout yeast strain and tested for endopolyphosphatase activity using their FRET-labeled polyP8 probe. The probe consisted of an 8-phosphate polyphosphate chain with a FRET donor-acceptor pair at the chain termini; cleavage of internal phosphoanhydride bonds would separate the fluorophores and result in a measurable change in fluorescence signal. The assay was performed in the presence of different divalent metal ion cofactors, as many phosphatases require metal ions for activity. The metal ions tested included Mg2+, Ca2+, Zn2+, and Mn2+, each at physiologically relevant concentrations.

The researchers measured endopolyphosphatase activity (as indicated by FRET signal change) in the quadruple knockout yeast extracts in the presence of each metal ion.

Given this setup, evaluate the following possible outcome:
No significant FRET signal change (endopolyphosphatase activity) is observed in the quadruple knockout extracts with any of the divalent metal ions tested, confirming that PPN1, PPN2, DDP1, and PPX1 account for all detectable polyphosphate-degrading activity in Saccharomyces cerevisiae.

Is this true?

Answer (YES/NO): NO